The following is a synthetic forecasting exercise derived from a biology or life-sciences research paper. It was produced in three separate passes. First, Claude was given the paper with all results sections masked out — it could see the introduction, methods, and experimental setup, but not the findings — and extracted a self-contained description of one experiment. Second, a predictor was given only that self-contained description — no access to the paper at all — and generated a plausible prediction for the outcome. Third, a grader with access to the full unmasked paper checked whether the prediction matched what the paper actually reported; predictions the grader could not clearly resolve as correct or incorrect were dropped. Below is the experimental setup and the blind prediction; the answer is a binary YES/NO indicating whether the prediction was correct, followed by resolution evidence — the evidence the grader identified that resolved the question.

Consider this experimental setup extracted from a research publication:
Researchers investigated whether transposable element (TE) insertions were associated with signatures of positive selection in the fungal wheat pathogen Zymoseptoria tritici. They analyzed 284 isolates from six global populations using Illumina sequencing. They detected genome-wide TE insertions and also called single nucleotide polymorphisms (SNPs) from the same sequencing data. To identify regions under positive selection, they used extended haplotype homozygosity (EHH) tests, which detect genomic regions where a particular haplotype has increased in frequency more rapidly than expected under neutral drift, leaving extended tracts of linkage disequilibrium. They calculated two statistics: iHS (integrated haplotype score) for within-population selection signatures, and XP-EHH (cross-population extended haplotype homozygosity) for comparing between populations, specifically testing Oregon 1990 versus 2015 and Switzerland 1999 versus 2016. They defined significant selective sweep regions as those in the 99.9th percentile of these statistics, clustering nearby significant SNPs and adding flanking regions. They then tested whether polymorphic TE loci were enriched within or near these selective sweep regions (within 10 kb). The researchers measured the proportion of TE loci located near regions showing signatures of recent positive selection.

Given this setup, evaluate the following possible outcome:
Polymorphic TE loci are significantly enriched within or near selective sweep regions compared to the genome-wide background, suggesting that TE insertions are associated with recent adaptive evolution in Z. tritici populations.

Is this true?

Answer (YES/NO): NO